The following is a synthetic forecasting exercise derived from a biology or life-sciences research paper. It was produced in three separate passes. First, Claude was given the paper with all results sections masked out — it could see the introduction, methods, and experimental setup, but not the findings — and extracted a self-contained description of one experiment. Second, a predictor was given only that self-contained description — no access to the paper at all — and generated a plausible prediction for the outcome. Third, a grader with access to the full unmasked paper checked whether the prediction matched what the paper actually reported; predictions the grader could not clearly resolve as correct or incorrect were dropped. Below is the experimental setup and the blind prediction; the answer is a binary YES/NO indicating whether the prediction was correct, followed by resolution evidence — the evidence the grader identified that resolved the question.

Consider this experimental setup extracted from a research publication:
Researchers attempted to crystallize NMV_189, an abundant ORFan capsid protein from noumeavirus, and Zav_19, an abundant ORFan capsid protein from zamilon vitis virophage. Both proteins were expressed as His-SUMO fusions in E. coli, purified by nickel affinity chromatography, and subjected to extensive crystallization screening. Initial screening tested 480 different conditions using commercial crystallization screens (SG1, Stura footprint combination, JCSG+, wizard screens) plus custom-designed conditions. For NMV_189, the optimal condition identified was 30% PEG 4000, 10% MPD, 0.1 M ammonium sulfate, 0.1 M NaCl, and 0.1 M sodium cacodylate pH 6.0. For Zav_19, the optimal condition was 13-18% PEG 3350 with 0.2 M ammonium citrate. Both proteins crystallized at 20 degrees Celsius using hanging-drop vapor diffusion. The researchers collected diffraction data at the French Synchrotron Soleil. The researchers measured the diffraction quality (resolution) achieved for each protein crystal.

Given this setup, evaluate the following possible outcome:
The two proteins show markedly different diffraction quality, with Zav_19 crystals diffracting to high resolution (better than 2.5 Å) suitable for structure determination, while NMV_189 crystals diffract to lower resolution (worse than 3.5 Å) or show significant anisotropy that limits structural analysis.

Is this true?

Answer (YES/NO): NO